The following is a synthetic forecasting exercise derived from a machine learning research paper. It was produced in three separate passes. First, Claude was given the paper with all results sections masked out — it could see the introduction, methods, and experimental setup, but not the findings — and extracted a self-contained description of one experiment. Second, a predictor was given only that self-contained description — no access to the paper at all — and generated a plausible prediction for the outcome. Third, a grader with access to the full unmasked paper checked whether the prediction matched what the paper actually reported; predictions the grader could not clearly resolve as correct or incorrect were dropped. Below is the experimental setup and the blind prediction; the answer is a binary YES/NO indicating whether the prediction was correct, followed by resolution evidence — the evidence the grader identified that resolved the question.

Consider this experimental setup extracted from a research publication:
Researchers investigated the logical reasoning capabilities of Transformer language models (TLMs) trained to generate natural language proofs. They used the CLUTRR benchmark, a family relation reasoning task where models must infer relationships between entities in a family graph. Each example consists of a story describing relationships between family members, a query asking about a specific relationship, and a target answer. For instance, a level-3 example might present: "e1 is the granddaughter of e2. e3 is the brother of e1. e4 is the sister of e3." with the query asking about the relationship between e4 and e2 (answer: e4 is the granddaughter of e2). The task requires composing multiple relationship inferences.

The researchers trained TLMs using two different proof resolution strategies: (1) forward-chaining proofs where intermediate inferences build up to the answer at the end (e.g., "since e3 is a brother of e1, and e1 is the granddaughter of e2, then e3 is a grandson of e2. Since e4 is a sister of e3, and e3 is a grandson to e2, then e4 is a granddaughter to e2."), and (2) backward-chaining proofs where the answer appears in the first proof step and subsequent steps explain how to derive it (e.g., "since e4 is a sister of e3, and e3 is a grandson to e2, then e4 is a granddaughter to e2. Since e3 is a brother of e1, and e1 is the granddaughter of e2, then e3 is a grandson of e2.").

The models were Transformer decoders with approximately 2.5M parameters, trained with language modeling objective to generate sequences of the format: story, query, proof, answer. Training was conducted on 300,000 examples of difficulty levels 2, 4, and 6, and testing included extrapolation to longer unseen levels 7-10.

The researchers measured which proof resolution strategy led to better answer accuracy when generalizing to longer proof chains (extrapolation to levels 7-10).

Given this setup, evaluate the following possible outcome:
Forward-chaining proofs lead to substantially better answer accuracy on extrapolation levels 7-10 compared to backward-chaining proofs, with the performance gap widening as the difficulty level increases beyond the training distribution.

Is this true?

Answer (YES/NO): NO